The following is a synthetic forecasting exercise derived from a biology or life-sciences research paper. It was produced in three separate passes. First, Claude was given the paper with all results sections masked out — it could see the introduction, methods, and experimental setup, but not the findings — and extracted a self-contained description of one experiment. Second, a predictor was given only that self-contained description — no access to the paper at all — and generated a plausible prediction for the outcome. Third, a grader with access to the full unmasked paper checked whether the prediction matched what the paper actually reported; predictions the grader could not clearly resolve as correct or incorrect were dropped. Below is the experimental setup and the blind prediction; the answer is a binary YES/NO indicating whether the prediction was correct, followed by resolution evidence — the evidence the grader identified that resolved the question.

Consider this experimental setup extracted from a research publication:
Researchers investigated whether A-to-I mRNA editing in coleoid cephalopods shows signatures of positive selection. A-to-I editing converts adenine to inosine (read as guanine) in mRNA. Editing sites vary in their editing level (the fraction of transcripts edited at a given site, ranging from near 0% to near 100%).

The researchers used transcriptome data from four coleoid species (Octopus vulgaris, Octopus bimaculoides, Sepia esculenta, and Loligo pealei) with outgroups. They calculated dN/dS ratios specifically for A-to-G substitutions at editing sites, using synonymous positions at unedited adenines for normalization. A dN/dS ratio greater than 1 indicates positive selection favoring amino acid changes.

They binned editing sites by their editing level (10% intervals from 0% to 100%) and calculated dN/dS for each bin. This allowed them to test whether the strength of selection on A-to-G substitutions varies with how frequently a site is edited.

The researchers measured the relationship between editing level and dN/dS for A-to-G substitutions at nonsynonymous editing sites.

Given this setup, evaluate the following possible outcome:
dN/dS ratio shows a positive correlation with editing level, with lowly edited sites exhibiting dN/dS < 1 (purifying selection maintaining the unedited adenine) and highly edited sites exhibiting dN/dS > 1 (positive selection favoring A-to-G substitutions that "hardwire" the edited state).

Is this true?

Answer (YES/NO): YES